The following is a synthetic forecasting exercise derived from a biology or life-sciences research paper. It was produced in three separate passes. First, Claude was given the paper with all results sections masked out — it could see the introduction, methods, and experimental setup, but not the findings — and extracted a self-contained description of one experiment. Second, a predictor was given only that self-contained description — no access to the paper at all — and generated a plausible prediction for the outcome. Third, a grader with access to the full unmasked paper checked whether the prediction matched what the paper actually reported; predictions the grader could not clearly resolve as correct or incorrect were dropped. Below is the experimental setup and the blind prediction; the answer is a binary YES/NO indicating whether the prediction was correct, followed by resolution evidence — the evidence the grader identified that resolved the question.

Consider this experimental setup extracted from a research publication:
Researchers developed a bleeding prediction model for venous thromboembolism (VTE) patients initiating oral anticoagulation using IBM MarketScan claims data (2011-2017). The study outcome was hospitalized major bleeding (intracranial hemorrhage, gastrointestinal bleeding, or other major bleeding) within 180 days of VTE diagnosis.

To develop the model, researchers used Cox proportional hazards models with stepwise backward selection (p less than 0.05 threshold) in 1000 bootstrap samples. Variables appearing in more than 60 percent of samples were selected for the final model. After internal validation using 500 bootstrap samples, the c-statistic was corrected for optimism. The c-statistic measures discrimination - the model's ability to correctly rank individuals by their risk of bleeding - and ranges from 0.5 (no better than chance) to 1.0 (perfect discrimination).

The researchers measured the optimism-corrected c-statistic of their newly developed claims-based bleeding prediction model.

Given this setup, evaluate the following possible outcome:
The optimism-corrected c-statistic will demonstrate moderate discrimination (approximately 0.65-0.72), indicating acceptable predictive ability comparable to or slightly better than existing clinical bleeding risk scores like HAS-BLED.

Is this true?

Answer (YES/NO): YES